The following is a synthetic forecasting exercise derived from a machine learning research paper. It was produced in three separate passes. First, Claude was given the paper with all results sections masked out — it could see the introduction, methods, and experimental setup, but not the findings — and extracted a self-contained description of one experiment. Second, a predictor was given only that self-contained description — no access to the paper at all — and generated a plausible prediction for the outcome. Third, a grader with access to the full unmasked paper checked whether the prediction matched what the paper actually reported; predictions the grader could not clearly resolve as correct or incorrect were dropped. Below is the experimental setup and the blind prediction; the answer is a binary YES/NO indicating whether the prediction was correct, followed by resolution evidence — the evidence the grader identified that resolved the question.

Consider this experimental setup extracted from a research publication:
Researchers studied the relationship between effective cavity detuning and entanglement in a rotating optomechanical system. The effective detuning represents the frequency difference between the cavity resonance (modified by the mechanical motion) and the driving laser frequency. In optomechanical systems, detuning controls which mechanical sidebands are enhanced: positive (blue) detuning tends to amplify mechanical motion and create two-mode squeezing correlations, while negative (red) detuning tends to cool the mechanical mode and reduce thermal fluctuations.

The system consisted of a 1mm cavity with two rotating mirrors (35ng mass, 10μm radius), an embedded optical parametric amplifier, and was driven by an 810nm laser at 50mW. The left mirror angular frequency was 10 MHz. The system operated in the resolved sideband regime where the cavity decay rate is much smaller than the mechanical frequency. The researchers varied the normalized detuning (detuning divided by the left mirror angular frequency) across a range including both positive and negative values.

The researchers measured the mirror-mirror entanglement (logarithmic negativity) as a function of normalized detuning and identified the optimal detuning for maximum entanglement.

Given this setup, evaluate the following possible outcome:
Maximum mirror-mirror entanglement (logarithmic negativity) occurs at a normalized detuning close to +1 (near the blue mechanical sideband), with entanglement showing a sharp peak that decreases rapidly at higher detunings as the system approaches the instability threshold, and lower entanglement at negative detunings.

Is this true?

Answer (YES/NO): NO